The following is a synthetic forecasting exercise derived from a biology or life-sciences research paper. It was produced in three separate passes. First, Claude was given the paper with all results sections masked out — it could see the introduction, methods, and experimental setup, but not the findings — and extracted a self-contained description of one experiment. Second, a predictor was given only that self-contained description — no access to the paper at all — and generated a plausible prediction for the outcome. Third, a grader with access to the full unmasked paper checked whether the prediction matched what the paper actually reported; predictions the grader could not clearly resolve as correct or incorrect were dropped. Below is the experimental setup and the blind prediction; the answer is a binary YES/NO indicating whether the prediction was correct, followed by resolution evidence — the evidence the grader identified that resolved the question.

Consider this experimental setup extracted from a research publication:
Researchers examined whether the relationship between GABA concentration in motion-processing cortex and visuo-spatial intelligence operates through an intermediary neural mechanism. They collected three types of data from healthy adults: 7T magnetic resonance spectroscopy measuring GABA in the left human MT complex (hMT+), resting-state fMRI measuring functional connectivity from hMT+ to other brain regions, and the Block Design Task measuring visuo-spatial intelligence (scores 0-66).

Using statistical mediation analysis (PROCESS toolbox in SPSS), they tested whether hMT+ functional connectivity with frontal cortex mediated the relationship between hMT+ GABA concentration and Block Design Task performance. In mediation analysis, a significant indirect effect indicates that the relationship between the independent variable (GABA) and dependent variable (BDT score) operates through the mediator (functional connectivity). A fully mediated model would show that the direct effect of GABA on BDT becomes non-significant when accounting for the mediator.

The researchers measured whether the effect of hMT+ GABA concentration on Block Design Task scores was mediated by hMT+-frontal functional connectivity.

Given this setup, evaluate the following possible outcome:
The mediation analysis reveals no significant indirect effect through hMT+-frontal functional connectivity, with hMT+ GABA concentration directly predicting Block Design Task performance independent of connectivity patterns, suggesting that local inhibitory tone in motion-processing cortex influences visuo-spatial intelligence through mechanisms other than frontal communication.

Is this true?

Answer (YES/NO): NO